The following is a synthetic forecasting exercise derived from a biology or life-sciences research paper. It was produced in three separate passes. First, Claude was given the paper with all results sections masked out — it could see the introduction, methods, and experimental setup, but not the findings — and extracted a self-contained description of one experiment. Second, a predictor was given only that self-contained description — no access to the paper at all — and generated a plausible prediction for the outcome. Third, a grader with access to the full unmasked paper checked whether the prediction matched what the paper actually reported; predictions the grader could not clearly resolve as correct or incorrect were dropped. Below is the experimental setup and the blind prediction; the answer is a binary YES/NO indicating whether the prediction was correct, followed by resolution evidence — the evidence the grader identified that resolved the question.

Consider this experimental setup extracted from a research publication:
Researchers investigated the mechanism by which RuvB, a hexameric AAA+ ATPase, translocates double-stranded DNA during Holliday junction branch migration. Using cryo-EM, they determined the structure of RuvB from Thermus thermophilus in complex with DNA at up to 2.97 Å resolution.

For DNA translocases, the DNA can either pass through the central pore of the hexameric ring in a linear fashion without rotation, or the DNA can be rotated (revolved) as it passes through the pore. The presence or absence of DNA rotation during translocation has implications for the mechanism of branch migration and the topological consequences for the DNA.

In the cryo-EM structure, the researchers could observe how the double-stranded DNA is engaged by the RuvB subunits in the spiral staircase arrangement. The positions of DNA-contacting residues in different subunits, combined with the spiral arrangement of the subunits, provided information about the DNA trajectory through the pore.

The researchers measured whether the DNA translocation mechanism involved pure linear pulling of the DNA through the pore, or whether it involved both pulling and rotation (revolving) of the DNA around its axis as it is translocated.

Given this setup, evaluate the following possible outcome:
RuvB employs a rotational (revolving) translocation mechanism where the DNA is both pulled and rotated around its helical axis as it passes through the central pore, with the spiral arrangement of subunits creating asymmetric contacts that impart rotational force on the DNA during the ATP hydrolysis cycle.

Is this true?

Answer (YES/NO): YES